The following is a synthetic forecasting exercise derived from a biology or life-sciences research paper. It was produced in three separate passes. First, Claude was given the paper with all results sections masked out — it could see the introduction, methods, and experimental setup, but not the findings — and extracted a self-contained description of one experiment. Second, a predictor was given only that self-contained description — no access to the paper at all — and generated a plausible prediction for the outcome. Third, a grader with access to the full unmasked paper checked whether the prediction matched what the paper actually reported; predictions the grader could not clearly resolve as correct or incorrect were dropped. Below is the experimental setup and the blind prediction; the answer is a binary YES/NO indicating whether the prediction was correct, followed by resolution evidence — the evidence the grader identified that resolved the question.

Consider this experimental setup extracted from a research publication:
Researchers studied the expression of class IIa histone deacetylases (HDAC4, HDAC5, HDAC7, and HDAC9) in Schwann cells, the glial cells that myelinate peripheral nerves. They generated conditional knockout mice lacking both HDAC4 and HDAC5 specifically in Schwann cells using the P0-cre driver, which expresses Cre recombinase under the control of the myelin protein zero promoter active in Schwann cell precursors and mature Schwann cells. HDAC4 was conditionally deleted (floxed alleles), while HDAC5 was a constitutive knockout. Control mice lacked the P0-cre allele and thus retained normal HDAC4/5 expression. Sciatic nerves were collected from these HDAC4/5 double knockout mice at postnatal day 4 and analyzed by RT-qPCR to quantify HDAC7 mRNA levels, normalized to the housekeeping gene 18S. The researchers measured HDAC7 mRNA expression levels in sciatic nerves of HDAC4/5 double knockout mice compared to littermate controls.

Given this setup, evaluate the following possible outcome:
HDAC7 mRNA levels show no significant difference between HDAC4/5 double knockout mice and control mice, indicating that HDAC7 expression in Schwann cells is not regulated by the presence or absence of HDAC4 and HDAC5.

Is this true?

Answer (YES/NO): NO